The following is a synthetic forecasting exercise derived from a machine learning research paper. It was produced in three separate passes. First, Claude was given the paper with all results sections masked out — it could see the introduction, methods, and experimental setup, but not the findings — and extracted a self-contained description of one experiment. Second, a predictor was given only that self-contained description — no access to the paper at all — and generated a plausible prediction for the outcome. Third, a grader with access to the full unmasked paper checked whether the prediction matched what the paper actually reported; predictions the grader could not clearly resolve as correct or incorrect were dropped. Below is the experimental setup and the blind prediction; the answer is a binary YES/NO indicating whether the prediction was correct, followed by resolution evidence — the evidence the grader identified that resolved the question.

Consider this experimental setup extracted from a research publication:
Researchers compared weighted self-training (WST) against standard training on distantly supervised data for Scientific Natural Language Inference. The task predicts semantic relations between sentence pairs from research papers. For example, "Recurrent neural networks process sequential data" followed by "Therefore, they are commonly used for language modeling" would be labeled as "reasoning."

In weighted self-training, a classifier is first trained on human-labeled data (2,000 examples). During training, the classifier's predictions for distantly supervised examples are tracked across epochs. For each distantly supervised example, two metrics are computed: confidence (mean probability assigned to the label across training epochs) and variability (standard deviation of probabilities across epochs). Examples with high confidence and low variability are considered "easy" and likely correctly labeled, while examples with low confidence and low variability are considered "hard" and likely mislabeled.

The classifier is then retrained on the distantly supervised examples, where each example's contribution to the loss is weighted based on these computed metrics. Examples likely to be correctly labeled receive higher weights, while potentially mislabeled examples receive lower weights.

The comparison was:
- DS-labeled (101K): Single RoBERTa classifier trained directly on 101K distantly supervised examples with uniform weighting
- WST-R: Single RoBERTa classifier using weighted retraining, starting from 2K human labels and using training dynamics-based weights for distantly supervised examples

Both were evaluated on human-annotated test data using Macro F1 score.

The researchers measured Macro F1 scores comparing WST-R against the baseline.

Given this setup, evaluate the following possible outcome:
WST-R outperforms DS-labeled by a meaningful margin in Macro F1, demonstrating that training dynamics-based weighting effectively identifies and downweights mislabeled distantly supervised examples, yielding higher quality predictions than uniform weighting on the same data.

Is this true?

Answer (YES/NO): NO